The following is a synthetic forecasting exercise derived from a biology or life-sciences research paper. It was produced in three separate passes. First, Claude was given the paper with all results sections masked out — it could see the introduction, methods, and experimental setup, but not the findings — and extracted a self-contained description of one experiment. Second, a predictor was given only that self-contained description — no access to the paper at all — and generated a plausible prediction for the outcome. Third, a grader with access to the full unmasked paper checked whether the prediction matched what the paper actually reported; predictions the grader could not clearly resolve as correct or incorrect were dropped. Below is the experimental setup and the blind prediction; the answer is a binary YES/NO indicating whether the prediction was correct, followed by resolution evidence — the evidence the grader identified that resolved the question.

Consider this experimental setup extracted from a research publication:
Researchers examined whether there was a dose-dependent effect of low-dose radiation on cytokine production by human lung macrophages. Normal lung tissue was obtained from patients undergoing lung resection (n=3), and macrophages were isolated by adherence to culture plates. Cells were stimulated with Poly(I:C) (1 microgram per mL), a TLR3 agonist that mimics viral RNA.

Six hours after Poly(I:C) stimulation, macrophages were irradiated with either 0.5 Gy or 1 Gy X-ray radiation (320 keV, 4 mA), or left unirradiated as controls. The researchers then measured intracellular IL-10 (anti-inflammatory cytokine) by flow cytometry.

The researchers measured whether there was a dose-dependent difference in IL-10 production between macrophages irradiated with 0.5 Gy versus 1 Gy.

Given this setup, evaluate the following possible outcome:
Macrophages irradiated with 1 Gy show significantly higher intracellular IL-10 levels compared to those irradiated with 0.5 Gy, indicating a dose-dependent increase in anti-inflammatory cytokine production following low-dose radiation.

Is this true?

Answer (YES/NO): NO